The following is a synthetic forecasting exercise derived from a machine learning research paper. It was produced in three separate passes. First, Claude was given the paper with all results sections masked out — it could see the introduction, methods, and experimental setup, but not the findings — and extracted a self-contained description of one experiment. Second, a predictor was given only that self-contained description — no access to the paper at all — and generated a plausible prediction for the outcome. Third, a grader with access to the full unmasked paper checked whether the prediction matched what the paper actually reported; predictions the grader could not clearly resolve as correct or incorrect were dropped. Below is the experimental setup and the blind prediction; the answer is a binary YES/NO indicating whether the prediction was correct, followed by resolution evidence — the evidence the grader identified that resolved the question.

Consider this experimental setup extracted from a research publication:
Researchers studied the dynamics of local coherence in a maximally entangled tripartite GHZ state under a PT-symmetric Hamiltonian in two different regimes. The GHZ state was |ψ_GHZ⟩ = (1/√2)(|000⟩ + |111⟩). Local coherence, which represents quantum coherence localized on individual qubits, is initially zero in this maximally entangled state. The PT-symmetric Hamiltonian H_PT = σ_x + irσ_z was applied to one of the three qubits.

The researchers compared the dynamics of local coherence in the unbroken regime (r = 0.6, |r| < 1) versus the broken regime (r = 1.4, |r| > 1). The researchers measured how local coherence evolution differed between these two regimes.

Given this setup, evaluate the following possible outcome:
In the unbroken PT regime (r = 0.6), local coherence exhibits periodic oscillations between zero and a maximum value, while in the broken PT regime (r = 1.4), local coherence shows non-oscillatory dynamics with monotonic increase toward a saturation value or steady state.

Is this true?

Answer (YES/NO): YES